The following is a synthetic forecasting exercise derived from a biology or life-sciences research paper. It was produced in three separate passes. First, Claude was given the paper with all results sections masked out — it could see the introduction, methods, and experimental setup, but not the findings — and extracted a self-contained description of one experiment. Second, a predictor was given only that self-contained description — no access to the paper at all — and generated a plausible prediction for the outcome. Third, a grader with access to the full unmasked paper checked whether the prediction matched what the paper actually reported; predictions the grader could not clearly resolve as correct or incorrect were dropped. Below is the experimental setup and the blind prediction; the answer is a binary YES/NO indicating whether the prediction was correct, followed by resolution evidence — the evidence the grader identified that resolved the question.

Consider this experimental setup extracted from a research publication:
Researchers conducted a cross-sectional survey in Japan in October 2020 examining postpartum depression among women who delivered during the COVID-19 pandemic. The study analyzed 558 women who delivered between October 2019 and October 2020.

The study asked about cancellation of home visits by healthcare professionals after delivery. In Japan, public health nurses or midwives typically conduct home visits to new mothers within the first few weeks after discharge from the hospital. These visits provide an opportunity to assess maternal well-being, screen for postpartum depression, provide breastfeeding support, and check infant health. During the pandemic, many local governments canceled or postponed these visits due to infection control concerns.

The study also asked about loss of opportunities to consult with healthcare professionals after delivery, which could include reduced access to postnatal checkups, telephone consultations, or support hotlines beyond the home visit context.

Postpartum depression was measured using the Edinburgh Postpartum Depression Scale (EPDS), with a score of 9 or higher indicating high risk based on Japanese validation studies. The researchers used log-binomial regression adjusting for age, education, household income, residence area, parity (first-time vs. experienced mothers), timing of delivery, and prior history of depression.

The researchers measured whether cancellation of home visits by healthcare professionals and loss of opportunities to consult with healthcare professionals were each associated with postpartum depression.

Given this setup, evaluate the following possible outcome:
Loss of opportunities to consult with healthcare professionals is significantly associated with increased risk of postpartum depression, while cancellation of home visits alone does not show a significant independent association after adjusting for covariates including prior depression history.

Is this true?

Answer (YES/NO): NO